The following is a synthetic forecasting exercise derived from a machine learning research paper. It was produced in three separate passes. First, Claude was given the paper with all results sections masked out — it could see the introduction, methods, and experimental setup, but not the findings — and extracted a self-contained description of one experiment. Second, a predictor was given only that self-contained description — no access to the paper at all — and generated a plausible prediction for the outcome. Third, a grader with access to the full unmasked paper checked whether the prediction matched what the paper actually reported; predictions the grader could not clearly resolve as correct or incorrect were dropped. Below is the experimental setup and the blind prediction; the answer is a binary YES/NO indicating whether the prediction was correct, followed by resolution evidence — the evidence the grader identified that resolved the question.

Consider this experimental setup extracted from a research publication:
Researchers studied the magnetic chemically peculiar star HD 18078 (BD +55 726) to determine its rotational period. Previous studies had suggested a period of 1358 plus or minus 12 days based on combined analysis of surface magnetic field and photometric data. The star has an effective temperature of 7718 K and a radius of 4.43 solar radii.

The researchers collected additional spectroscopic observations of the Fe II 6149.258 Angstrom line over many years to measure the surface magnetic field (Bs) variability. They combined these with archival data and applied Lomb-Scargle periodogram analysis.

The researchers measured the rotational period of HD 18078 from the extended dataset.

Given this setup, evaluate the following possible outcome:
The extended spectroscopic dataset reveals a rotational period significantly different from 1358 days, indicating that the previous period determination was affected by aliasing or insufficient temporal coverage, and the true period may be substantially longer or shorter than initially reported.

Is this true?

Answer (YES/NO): NO